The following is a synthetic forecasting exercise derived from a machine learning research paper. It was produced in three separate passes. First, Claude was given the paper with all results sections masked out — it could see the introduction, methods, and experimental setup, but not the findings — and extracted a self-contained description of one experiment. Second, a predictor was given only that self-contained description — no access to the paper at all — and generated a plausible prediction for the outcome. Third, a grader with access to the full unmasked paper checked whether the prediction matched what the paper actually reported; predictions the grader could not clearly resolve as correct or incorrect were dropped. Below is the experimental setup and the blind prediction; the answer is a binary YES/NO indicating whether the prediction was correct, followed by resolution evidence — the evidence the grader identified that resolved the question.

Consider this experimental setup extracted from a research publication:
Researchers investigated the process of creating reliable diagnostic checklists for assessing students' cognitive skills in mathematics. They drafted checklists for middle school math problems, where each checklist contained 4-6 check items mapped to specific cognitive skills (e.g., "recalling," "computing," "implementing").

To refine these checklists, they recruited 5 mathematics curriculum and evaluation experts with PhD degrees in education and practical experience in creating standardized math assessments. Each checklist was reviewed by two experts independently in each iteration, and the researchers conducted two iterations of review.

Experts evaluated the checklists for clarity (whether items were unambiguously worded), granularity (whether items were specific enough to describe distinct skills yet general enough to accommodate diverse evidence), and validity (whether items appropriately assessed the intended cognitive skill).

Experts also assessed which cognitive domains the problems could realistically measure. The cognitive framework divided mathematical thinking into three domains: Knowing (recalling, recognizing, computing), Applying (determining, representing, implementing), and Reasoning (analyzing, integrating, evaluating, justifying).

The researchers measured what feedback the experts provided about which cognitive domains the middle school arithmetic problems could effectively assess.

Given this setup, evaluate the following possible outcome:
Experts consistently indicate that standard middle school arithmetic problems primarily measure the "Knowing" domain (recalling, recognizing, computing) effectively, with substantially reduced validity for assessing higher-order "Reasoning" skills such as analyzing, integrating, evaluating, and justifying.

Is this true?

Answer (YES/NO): NO